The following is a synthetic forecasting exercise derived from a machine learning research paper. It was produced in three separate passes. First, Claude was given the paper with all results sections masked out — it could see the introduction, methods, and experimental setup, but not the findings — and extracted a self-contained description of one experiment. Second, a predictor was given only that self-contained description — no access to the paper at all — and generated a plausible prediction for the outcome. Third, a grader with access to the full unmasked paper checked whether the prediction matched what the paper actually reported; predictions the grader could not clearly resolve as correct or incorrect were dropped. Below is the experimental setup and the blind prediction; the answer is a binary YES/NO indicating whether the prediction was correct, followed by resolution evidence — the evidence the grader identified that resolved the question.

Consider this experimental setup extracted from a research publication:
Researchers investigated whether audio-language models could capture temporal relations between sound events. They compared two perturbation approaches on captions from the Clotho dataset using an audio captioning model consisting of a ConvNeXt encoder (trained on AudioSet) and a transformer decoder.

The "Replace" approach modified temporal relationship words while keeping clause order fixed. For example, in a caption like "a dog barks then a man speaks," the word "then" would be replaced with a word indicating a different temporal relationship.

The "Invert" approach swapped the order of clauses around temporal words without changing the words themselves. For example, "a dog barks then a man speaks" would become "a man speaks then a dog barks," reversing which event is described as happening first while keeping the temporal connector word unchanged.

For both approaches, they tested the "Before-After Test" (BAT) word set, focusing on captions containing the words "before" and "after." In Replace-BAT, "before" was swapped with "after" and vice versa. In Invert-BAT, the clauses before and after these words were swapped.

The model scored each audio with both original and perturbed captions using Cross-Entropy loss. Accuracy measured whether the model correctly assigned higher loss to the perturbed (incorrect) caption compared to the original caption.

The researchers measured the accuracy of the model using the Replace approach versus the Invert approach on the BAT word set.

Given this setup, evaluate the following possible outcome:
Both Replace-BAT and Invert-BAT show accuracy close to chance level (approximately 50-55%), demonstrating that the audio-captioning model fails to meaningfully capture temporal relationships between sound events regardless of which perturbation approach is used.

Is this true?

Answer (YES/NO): NO